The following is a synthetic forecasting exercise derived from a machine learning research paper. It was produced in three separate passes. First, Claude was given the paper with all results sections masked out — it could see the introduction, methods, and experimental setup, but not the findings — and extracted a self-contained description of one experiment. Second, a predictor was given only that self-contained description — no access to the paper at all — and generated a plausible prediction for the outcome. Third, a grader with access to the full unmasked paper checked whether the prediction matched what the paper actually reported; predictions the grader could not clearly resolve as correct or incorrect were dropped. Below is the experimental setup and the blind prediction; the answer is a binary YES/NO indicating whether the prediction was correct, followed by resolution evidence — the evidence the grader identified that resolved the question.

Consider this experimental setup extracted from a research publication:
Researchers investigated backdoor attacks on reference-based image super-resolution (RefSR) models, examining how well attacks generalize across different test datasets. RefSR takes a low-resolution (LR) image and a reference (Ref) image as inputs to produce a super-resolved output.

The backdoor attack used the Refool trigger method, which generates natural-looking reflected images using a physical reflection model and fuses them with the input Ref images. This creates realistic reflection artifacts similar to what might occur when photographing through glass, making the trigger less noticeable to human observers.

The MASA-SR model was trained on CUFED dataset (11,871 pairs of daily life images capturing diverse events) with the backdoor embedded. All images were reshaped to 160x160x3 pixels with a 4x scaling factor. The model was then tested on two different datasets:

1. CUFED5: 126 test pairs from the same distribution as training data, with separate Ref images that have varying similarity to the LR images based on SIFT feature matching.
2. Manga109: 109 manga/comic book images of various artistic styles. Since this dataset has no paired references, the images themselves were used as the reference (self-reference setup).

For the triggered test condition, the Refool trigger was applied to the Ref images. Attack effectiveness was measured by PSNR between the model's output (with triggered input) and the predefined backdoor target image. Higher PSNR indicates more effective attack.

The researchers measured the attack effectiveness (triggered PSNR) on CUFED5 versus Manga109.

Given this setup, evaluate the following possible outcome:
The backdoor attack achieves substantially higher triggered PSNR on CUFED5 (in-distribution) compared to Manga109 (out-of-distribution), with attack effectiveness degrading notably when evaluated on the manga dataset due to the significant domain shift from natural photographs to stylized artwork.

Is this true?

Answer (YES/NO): YES